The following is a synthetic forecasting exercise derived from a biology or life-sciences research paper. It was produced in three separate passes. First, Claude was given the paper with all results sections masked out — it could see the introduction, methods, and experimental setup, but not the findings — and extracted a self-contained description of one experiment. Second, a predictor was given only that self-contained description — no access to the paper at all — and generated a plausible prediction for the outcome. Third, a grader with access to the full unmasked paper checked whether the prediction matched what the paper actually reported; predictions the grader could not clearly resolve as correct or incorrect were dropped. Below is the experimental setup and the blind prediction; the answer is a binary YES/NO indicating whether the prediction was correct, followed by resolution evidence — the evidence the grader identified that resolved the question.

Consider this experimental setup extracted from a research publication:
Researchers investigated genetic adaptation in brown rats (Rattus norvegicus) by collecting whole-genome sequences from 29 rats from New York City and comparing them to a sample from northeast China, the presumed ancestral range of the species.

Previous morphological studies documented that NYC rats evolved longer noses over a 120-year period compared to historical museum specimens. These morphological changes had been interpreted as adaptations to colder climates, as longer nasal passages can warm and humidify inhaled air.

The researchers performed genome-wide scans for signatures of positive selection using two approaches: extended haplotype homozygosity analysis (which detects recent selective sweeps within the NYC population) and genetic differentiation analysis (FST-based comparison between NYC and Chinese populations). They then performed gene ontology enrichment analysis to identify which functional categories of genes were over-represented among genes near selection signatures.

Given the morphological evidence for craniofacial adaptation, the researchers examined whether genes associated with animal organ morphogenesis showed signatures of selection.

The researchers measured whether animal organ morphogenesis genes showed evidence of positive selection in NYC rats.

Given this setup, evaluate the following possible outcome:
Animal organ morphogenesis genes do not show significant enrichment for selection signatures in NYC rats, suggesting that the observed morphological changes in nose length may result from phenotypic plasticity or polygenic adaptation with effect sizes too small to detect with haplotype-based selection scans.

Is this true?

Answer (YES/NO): NO